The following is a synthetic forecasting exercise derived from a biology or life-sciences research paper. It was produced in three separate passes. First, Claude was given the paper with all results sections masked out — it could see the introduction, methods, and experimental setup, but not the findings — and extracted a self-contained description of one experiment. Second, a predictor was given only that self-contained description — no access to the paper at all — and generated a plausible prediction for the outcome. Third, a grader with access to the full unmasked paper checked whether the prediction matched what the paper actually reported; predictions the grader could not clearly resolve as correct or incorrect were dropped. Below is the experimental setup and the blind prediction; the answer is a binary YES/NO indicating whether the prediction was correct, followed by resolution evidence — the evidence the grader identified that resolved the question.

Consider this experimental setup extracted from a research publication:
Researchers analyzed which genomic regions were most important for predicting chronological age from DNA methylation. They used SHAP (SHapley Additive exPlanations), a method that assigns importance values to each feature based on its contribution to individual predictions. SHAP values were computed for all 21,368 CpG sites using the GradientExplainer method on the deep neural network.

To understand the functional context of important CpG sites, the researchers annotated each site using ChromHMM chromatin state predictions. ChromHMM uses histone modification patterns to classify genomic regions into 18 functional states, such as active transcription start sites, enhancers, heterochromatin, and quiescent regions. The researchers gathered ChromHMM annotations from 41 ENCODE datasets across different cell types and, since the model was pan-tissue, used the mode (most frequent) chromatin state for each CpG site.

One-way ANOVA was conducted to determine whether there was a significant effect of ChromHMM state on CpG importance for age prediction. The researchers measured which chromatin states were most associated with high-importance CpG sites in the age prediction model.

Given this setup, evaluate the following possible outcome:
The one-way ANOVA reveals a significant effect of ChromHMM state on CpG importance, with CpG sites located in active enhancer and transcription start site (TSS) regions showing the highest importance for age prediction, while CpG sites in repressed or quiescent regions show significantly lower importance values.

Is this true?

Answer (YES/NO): NO